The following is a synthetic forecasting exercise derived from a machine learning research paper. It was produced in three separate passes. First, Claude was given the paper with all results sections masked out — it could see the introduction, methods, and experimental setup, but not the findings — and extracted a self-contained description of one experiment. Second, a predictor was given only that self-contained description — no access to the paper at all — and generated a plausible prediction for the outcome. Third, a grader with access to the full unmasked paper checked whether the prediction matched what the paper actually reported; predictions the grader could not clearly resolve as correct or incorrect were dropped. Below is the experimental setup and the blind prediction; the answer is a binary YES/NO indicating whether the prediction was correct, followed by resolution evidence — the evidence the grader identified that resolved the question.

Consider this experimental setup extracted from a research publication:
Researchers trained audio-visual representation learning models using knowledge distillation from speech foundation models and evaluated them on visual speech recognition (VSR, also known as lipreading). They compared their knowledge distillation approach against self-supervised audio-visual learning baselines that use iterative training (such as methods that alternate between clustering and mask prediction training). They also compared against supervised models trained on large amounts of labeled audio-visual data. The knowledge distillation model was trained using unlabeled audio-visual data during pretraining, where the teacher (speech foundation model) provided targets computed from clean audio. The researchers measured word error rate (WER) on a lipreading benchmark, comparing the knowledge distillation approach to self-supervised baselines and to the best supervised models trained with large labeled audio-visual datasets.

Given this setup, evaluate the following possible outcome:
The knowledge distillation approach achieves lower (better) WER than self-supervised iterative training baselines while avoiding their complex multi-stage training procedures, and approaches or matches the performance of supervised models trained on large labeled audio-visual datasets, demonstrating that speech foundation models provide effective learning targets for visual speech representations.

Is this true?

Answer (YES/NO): NO